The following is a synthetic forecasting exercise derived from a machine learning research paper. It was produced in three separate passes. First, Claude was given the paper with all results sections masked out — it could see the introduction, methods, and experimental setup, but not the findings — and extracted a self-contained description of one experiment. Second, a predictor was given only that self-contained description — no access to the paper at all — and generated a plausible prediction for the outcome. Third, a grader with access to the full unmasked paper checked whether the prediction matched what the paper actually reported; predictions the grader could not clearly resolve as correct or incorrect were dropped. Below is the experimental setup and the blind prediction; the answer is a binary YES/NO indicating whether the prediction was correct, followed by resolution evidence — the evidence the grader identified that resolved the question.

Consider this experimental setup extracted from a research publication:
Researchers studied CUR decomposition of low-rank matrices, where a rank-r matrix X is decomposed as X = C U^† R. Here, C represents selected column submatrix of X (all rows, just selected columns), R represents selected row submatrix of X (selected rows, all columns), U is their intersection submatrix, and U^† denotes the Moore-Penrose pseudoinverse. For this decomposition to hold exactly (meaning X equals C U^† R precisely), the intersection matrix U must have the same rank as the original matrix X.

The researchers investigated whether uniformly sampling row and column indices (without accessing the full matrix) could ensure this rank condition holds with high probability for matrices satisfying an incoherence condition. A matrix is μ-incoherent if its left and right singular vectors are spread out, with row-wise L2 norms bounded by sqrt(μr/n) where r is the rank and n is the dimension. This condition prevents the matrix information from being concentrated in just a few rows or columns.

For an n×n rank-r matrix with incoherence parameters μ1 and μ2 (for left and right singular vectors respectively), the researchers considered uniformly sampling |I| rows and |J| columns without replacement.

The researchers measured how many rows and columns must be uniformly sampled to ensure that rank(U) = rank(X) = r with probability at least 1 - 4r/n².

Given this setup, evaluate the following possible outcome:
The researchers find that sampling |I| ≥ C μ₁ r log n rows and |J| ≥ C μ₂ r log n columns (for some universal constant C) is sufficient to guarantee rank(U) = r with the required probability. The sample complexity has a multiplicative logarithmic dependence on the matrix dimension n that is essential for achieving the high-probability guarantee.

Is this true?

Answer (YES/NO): YES